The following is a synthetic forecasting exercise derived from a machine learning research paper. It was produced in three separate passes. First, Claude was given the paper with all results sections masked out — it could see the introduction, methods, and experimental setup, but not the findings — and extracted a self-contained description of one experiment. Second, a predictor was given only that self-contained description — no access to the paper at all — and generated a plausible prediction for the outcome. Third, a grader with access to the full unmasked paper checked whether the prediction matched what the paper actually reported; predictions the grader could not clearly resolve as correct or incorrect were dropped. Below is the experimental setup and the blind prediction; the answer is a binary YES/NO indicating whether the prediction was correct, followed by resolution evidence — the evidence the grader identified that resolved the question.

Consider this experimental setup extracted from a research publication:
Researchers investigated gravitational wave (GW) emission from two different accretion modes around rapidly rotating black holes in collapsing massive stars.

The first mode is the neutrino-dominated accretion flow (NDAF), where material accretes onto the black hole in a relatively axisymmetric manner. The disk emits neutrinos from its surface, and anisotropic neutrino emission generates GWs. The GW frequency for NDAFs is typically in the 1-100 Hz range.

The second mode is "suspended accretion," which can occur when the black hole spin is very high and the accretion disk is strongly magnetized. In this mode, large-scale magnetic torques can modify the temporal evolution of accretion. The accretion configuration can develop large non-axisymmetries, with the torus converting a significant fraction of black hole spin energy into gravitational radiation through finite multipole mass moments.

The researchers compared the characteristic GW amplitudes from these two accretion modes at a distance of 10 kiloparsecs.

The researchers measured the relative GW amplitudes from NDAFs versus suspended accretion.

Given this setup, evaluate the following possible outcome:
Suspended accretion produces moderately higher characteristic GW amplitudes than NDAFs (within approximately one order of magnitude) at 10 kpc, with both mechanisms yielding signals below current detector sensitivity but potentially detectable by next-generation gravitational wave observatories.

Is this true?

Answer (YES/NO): NO